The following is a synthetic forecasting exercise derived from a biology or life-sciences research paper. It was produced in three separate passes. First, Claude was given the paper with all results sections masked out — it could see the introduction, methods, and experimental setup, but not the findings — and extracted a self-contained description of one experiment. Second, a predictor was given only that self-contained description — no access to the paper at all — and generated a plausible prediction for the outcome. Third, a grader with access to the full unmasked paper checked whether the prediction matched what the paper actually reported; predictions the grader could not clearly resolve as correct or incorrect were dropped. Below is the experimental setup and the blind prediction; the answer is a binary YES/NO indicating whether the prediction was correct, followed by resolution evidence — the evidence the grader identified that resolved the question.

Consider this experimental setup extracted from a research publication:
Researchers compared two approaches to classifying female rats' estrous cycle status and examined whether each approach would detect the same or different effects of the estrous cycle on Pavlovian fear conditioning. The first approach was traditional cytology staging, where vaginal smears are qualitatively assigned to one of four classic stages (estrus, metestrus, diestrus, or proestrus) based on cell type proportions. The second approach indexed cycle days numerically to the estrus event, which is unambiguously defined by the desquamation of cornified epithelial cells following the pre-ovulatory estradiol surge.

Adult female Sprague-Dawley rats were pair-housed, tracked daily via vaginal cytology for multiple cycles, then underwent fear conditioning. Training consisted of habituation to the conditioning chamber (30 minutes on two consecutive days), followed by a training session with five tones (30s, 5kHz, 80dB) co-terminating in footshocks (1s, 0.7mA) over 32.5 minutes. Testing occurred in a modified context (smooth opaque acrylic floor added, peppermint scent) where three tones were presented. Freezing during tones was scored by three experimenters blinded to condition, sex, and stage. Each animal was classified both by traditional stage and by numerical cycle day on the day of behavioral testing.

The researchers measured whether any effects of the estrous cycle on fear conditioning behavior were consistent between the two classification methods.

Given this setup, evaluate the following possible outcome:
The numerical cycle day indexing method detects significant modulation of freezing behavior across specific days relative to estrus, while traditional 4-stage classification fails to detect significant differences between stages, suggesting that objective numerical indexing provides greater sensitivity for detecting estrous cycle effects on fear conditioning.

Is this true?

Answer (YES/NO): YES